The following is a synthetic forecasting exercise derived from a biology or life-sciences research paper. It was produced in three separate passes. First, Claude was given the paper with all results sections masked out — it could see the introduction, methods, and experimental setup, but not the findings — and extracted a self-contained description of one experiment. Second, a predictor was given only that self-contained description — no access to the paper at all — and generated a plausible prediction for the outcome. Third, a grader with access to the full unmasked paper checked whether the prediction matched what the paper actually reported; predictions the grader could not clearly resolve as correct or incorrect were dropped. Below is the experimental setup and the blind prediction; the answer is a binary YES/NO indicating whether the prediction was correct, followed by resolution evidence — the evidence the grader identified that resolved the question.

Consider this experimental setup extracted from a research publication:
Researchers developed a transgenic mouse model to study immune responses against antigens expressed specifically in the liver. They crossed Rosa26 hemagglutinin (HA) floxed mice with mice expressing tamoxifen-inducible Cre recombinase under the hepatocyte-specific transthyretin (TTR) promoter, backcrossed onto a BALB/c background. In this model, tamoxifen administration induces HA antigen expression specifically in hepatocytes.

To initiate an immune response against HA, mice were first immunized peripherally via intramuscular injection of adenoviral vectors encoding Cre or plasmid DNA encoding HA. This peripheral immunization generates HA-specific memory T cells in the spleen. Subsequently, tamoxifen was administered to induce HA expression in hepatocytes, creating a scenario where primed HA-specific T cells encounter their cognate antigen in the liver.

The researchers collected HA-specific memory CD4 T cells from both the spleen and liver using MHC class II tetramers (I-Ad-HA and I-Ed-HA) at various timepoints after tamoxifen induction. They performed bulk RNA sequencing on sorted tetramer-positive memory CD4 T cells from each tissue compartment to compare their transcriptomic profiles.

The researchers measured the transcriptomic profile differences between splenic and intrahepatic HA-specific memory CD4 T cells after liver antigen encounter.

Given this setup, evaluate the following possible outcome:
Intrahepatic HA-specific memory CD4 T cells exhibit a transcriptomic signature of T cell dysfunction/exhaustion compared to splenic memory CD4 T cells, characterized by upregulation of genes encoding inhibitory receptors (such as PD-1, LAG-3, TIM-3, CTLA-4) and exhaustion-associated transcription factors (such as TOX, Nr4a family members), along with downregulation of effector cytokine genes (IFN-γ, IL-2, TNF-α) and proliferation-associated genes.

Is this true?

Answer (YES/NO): NO